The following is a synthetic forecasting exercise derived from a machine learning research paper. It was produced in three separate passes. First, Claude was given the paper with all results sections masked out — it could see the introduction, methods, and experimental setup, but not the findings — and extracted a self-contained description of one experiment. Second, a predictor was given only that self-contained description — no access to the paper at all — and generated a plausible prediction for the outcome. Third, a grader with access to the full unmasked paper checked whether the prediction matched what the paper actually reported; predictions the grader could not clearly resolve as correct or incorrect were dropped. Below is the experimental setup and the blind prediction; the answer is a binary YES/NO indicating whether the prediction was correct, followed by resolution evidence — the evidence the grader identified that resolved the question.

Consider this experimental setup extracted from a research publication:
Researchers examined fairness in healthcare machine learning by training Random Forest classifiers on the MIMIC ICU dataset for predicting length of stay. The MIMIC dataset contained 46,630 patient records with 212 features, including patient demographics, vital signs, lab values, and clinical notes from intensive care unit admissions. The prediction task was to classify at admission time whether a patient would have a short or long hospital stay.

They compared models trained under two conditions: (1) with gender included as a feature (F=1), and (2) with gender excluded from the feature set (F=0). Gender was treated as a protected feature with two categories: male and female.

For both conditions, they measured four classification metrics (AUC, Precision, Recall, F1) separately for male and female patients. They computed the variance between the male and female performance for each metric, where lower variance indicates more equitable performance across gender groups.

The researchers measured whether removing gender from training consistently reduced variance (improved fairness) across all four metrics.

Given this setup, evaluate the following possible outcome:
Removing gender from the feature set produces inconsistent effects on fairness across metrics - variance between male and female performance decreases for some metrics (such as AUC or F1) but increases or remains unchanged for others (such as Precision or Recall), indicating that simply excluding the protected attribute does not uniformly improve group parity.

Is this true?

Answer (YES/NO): NO